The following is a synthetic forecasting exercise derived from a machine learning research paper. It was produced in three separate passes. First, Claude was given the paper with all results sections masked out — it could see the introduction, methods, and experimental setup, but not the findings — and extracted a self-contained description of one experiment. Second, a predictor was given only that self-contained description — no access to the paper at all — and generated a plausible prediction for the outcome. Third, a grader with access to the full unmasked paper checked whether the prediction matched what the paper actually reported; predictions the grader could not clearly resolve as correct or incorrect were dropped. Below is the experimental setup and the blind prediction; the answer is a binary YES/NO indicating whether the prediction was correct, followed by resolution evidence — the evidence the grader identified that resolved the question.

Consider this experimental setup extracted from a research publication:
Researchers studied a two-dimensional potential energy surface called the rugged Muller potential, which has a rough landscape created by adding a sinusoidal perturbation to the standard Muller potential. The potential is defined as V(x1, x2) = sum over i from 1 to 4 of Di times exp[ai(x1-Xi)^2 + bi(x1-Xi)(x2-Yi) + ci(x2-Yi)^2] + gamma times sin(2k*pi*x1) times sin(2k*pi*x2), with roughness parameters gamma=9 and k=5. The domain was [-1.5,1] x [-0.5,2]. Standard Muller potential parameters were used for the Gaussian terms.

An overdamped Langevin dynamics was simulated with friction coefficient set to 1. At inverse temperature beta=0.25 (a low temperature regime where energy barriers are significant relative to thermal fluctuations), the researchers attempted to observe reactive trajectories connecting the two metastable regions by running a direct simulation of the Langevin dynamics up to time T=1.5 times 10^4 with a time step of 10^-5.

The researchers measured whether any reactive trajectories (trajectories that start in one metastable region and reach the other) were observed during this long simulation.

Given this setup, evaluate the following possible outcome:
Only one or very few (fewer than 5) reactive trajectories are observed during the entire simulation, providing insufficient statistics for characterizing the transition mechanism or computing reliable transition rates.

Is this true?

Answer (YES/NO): NO